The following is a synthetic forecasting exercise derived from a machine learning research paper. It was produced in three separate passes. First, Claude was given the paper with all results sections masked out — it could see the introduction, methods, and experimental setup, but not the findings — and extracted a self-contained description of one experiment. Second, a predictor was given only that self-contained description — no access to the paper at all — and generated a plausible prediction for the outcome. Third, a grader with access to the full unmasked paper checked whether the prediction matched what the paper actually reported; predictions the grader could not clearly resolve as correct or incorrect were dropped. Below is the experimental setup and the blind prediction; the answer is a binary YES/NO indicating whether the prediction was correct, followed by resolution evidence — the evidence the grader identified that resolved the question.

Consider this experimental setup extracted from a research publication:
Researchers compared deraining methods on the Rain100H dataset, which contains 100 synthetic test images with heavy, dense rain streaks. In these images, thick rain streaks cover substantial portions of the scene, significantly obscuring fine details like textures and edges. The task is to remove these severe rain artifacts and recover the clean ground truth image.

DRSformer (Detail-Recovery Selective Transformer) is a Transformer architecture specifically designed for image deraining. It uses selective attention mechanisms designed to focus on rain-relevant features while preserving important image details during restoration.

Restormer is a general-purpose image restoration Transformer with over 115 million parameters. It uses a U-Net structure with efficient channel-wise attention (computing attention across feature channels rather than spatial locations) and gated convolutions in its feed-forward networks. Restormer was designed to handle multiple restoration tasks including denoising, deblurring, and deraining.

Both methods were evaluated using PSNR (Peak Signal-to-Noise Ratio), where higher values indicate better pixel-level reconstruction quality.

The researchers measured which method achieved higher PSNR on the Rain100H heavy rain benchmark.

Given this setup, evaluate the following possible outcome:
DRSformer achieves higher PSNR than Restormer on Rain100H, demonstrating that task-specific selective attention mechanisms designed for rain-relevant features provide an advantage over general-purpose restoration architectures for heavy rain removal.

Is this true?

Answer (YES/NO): YES